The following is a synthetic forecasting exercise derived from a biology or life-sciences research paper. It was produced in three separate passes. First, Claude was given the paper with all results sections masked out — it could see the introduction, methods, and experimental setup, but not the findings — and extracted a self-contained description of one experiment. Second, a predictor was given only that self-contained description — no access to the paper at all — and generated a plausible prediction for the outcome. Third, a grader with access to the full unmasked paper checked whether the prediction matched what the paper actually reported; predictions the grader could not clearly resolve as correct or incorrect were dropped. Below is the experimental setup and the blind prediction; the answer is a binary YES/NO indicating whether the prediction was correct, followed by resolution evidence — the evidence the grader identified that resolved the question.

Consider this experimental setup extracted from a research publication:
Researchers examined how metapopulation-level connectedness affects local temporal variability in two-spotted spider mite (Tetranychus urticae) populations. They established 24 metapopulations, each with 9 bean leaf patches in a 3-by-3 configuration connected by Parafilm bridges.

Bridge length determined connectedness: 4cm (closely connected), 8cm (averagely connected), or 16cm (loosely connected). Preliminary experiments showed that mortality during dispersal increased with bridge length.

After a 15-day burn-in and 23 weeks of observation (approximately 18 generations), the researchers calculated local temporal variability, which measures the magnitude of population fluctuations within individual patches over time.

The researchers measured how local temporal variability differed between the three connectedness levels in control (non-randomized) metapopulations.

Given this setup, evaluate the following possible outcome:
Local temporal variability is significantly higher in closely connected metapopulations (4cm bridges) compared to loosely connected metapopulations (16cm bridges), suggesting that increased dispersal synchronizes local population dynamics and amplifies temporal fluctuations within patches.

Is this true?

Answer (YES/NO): NO